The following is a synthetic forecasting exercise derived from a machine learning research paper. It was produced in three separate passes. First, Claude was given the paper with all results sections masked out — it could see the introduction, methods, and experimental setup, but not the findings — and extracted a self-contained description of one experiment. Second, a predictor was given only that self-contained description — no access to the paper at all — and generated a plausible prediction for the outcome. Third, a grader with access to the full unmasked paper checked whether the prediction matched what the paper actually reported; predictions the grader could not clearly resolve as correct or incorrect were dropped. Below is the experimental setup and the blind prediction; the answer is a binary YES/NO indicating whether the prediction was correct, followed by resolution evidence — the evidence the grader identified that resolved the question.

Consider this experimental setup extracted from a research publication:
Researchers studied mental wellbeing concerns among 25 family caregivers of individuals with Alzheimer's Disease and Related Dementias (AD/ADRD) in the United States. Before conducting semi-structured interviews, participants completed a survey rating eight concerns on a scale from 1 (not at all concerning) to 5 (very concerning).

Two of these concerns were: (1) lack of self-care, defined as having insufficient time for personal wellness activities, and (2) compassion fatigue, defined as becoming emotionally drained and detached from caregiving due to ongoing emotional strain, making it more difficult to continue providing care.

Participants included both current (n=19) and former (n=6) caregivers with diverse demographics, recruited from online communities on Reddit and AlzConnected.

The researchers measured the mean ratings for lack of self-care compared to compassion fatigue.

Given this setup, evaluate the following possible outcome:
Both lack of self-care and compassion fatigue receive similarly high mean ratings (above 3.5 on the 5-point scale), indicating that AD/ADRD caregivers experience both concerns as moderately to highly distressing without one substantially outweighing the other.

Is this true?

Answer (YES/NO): YES